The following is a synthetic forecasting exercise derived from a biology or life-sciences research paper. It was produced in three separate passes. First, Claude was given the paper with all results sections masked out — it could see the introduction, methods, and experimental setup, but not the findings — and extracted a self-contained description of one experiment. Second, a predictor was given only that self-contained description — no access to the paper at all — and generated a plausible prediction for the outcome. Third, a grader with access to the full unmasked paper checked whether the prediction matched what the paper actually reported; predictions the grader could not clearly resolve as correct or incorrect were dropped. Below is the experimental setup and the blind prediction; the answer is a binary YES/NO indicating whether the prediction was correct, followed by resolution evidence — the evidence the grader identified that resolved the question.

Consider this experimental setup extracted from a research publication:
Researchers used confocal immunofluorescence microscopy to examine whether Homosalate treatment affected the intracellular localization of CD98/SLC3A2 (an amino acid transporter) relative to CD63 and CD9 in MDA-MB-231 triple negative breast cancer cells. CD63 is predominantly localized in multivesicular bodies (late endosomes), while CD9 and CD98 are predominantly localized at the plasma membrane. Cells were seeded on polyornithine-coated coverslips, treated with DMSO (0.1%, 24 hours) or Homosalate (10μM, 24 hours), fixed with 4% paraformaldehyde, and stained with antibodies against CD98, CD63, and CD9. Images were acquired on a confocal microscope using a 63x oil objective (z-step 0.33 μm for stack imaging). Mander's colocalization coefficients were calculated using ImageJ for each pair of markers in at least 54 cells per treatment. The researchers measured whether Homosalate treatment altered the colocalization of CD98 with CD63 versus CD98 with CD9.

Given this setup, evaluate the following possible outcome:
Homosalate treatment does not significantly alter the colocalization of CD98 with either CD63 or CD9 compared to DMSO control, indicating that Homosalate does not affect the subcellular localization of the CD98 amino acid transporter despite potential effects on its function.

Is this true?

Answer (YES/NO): NO